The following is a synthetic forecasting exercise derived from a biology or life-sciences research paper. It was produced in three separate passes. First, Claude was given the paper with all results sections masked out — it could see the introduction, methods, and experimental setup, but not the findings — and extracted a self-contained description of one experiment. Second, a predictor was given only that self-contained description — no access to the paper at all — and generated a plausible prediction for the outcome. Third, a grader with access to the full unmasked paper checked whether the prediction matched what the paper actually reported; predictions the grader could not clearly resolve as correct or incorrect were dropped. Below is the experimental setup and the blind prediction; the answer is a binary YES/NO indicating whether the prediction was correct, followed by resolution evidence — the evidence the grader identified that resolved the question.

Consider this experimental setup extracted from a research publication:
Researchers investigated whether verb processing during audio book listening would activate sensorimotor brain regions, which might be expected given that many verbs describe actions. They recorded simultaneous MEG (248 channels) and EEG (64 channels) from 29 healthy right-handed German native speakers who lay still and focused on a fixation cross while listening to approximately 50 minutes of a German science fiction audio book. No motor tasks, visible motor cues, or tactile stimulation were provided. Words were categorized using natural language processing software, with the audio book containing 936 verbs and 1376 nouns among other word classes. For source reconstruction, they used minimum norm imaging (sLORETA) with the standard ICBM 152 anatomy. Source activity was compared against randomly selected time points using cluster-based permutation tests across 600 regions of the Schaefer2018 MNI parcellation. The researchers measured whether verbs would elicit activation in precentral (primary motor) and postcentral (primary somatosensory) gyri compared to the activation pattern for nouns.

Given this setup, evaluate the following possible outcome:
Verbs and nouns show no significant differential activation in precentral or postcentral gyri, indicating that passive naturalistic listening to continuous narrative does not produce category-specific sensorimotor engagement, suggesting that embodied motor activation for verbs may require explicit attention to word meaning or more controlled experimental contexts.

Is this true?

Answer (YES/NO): NO